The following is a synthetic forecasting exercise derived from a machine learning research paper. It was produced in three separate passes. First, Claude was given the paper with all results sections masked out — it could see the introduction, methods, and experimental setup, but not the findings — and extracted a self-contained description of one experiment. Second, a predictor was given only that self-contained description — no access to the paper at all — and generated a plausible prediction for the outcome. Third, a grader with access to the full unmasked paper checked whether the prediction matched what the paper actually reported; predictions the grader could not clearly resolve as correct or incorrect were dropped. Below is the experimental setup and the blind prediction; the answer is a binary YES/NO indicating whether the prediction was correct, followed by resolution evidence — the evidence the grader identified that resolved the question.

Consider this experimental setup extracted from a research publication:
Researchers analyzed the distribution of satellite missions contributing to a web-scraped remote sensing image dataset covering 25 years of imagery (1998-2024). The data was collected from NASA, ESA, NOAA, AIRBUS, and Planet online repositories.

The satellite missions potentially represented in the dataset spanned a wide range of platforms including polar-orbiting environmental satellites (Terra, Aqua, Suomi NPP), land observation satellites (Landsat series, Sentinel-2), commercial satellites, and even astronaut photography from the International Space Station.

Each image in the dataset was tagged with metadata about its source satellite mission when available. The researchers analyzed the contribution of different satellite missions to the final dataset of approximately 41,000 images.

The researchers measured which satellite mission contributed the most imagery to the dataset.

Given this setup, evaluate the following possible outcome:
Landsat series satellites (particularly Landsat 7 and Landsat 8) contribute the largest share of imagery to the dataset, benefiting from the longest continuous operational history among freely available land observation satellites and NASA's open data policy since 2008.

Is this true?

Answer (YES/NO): NO